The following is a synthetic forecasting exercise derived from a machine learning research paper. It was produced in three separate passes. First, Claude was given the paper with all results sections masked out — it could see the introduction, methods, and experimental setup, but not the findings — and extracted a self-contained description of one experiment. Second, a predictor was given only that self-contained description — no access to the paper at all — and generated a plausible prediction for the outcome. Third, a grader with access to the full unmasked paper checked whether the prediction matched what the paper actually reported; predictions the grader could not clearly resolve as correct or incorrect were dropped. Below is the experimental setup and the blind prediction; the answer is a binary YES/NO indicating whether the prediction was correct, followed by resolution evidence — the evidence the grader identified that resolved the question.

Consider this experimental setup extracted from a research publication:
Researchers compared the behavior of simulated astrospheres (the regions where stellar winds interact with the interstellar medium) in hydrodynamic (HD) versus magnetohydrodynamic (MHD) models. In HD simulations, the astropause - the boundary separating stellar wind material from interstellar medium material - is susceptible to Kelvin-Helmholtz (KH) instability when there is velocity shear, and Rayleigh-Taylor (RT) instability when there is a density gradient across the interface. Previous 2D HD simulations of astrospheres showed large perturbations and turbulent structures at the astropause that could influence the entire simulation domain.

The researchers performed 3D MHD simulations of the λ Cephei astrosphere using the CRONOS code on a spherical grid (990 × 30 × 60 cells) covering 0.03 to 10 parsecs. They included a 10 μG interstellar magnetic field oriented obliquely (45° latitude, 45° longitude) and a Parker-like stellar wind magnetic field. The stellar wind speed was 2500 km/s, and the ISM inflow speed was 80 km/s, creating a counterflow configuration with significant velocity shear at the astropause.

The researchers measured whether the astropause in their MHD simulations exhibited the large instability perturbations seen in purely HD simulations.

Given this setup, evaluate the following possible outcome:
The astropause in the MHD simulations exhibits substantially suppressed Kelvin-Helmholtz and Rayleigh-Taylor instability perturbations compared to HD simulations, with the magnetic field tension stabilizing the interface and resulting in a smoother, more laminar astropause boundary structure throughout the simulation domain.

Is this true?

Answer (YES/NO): YES